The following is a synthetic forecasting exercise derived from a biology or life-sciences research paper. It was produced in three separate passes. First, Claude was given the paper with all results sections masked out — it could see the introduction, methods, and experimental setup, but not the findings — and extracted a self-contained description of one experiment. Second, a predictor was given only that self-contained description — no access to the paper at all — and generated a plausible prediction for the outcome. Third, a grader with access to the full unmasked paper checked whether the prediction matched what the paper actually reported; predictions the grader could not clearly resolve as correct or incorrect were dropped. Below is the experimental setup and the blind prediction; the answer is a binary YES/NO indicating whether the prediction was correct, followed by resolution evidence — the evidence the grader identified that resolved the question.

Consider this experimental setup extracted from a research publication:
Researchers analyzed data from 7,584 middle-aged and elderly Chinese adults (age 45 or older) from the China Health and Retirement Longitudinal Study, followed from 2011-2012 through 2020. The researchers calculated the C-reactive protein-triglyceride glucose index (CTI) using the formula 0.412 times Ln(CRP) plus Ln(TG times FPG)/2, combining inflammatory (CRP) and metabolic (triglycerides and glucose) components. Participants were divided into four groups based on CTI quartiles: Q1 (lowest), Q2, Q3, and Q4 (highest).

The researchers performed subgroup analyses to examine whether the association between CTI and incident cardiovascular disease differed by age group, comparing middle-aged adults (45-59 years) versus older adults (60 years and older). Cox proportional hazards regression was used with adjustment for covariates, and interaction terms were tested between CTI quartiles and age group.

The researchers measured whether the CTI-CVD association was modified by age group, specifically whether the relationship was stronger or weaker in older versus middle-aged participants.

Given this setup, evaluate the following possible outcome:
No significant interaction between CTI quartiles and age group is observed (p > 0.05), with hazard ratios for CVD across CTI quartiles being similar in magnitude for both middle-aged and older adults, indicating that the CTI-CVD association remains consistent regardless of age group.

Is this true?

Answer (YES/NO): YES